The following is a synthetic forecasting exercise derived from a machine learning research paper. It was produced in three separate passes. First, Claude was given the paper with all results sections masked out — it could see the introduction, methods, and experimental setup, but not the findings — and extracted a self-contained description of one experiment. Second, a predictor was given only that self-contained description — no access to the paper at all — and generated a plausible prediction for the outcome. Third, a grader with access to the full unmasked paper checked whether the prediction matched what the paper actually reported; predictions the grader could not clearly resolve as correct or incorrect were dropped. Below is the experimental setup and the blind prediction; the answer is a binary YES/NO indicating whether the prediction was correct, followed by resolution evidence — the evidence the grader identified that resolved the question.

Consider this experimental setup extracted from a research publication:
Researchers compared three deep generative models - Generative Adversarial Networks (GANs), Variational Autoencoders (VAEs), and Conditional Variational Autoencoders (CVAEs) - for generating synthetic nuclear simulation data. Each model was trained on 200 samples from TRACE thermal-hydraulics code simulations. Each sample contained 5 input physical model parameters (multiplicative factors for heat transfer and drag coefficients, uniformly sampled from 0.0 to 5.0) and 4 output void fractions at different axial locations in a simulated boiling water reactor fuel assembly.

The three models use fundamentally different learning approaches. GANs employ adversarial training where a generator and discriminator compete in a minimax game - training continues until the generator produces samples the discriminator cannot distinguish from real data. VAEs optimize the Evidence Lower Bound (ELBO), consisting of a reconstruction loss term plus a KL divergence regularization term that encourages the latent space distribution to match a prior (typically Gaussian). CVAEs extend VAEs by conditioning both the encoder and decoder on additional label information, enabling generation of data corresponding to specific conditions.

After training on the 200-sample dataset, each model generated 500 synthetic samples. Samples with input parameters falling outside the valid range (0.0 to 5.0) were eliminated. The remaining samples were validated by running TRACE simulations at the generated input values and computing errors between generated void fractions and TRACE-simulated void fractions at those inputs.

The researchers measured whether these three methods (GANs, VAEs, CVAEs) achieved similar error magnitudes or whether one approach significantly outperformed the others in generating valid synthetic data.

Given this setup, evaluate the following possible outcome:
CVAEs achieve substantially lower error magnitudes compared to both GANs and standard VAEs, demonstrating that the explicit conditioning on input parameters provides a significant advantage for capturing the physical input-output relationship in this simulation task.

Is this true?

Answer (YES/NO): NO